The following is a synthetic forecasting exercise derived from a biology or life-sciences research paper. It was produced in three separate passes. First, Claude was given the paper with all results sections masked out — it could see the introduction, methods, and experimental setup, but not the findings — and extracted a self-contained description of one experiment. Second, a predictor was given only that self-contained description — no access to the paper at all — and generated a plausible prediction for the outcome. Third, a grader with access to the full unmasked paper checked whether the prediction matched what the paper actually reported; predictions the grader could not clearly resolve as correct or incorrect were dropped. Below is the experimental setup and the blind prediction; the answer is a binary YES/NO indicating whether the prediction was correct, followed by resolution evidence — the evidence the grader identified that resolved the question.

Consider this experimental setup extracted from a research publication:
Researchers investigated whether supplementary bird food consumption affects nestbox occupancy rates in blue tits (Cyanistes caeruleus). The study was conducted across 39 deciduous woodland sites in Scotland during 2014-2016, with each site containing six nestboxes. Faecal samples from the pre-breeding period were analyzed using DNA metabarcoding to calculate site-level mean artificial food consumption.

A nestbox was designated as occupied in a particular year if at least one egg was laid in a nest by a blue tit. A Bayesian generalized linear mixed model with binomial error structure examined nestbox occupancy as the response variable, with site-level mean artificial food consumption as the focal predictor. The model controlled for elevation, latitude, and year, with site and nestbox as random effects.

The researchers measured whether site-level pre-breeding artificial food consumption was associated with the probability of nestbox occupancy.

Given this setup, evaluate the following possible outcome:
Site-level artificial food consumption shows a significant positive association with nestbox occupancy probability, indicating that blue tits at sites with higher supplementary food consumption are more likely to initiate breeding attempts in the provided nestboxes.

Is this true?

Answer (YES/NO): YES